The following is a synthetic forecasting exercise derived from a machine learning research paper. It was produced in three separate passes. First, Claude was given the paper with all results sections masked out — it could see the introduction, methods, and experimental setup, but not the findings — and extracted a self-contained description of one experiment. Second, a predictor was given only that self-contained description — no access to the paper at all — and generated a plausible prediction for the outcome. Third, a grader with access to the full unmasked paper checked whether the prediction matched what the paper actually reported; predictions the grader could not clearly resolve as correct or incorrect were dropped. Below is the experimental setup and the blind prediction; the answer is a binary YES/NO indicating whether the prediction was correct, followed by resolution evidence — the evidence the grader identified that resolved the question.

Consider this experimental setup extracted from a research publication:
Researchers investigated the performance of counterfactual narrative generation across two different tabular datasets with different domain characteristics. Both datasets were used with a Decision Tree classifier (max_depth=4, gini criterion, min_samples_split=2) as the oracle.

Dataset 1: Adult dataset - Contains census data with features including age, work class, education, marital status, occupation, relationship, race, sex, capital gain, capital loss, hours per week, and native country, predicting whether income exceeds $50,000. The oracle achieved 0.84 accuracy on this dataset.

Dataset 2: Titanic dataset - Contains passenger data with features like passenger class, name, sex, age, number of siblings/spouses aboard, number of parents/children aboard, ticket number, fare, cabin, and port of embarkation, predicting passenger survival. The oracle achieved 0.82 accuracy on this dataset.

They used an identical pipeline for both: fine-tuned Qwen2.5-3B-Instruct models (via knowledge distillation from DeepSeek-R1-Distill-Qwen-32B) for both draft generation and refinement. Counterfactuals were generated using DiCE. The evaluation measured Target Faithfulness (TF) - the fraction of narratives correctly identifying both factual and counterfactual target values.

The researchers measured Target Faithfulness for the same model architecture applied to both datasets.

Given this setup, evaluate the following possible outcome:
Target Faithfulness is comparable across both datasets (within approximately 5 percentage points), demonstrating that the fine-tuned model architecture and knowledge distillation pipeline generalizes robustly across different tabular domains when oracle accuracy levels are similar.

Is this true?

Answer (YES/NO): YES